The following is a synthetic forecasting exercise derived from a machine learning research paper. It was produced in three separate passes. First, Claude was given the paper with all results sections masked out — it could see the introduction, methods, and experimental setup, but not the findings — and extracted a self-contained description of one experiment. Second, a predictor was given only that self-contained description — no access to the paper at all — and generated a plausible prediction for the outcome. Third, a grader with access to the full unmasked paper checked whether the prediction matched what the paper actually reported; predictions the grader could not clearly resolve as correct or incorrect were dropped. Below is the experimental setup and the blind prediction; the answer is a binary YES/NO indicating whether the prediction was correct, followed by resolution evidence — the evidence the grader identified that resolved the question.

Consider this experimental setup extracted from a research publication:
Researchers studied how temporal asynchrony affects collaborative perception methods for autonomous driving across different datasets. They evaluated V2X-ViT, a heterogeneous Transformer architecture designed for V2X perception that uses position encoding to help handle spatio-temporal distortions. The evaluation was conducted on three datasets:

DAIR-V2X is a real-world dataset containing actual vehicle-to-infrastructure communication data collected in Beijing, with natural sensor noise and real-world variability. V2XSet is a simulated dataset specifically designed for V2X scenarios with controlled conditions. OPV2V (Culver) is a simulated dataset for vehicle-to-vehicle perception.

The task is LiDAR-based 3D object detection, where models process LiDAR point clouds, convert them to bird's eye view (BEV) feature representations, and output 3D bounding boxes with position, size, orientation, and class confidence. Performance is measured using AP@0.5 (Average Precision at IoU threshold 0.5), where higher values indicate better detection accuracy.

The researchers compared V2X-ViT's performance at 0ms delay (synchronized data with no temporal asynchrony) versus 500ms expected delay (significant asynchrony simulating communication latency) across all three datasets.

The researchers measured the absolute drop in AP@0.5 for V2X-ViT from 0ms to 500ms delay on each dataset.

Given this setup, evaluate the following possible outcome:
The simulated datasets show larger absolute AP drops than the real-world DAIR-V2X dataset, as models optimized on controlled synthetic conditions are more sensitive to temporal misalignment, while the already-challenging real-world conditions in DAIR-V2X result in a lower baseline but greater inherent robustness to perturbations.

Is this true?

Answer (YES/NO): YES